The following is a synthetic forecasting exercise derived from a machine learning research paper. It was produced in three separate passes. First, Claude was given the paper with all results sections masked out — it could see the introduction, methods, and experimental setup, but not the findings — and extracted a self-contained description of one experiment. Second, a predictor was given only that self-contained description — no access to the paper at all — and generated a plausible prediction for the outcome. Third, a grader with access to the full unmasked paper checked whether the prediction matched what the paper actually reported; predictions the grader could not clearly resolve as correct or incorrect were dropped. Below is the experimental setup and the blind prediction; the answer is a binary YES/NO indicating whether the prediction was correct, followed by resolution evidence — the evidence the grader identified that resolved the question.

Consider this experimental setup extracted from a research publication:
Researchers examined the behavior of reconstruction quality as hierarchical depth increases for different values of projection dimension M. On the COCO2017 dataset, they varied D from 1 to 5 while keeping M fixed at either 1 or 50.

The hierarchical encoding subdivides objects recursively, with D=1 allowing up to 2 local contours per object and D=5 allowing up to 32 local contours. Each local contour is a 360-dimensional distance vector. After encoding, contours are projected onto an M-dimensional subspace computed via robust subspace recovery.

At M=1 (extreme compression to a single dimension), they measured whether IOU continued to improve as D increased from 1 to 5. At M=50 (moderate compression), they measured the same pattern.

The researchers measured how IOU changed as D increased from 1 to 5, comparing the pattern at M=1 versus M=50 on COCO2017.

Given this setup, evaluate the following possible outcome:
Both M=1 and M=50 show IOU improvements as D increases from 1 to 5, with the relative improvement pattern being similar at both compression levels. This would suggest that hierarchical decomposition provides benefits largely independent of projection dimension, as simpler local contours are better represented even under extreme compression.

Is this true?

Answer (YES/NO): NO